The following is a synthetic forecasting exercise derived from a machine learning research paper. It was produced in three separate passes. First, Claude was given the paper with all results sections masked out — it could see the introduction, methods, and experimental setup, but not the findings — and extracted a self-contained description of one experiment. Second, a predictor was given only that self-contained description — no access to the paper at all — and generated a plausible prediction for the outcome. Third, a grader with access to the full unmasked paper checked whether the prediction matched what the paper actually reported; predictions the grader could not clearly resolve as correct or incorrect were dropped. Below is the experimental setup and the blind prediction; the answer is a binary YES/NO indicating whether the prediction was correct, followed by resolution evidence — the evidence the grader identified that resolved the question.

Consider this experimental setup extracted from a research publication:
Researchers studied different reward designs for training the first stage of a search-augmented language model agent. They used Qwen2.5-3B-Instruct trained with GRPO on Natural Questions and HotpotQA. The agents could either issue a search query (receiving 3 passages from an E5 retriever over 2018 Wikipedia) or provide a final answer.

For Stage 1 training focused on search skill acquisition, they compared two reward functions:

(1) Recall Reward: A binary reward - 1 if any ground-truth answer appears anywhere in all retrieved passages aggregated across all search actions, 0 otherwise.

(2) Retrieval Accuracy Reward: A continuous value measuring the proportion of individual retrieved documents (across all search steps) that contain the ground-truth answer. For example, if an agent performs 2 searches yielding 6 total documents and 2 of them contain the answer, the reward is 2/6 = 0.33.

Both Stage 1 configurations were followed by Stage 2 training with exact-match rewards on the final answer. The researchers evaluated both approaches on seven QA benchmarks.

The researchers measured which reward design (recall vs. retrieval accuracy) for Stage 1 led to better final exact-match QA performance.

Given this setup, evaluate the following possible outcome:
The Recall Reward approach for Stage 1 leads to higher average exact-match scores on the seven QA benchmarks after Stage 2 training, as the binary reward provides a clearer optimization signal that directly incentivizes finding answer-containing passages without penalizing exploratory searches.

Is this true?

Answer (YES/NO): YES